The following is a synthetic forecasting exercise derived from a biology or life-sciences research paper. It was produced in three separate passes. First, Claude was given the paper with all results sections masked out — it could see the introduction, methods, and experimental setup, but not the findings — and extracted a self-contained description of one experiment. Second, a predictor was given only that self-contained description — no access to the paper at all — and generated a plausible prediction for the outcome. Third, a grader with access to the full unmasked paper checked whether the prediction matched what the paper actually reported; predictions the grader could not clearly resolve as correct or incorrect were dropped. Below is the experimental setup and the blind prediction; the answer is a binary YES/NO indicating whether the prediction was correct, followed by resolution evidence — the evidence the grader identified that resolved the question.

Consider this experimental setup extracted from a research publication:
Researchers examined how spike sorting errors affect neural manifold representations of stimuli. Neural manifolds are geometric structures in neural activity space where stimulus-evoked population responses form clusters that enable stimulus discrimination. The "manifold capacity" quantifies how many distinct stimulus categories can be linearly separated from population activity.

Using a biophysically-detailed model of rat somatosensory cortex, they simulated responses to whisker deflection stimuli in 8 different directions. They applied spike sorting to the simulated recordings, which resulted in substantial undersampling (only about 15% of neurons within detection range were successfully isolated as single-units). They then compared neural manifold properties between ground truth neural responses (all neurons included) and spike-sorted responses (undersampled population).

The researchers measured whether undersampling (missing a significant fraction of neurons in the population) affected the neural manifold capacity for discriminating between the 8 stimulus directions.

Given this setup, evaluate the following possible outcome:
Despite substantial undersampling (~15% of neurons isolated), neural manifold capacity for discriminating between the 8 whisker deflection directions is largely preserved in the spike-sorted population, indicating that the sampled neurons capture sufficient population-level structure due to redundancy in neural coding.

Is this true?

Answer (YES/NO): YES